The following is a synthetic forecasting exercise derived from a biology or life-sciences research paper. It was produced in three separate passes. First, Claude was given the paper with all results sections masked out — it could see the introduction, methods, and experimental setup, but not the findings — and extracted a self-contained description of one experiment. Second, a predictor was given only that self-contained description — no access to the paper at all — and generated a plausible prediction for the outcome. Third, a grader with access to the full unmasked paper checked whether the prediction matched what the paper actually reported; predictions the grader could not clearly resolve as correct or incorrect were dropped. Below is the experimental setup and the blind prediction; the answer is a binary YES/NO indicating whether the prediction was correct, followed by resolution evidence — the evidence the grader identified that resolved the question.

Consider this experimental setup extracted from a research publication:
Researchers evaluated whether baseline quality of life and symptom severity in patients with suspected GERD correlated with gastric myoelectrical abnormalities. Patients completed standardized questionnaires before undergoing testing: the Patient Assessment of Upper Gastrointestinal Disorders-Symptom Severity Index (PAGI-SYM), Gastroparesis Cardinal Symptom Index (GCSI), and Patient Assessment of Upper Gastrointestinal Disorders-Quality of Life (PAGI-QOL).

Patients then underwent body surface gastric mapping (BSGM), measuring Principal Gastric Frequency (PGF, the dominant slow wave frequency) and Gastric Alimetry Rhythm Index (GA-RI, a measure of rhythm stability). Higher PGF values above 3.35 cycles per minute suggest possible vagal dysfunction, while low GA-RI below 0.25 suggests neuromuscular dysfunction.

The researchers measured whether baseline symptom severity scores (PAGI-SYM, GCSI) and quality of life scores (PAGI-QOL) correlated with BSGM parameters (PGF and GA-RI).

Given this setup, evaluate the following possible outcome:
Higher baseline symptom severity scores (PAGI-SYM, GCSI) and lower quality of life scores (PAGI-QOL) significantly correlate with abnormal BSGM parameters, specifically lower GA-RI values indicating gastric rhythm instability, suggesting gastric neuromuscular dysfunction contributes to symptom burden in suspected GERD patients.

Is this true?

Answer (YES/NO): YES